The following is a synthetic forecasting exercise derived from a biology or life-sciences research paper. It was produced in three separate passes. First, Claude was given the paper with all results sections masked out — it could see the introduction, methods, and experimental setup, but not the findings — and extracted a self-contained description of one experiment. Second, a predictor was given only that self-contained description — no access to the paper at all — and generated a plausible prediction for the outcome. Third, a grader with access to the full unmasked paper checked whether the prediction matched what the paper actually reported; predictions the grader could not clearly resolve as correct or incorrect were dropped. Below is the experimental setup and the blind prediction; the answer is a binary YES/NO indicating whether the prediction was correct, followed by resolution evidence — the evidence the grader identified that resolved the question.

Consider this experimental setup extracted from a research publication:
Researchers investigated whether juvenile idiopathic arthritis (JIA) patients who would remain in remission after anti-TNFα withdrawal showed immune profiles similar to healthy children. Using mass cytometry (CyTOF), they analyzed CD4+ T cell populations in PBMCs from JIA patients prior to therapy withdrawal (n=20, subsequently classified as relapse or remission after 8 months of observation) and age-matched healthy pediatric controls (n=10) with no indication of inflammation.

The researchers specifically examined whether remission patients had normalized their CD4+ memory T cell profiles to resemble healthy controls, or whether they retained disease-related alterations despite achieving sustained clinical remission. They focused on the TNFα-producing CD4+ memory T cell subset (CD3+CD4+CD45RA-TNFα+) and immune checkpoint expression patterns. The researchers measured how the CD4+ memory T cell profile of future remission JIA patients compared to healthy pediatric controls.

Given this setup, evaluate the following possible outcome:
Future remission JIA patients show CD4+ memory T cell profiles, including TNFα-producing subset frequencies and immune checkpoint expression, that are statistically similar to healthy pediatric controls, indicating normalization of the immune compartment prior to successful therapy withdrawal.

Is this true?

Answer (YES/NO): YES